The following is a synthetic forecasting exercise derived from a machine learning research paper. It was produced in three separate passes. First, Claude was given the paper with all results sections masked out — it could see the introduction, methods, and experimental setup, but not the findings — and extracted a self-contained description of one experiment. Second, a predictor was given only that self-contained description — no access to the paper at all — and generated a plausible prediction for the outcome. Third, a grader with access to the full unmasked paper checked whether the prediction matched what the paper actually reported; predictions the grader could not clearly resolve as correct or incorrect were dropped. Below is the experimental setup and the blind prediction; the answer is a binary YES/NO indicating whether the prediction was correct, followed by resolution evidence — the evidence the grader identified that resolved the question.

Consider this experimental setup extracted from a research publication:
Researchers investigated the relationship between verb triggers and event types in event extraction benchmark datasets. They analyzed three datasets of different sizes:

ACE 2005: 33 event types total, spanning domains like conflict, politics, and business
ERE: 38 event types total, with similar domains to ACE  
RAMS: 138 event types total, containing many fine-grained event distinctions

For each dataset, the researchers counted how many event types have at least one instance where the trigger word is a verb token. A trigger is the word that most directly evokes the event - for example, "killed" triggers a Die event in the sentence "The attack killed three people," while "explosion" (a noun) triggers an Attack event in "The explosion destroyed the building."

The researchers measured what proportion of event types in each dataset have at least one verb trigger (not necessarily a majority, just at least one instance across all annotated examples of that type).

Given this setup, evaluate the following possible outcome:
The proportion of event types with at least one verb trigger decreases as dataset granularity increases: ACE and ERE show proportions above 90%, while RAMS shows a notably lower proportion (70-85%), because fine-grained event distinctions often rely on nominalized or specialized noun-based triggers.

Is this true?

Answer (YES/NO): NO